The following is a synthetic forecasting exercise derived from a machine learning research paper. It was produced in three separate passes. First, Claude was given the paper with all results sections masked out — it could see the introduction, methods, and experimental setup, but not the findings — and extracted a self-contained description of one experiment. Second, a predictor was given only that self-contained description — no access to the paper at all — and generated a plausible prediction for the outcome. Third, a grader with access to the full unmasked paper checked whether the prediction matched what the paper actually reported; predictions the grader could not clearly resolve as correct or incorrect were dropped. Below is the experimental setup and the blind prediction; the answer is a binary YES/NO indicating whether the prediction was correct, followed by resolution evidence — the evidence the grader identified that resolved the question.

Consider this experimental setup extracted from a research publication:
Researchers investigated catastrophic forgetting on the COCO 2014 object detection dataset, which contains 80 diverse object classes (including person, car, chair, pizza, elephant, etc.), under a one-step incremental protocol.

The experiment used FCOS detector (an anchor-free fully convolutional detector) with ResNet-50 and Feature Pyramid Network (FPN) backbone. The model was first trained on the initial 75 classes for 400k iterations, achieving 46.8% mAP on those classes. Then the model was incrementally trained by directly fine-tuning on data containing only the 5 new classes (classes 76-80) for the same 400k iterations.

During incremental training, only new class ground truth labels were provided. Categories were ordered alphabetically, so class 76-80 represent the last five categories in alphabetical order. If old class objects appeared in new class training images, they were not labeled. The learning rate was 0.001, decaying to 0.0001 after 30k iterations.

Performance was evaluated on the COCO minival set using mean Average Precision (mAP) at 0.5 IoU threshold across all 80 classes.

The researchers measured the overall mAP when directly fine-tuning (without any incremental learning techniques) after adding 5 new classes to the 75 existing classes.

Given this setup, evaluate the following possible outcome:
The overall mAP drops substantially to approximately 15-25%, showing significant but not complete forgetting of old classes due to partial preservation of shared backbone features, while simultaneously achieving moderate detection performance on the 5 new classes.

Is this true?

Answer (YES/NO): NO